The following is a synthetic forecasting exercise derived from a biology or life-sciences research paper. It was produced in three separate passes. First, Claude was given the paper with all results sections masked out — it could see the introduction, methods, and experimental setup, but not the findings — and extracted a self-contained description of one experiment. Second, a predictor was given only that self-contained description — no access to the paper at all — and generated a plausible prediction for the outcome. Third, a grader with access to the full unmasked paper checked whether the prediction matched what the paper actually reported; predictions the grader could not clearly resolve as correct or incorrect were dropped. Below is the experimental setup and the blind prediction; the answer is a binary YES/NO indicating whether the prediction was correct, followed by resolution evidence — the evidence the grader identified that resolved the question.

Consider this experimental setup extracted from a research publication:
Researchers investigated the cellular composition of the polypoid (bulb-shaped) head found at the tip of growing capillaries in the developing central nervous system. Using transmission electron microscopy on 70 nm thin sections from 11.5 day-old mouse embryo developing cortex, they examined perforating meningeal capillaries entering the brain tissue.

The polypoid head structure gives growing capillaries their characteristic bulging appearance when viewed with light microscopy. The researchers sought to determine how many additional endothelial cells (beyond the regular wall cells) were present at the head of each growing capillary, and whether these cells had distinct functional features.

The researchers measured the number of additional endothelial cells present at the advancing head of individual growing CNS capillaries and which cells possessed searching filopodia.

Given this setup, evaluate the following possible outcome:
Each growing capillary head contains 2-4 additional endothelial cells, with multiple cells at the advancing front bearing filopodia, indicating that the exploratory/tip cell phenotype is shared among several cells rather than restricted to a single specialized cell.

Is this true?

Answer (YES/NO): YES